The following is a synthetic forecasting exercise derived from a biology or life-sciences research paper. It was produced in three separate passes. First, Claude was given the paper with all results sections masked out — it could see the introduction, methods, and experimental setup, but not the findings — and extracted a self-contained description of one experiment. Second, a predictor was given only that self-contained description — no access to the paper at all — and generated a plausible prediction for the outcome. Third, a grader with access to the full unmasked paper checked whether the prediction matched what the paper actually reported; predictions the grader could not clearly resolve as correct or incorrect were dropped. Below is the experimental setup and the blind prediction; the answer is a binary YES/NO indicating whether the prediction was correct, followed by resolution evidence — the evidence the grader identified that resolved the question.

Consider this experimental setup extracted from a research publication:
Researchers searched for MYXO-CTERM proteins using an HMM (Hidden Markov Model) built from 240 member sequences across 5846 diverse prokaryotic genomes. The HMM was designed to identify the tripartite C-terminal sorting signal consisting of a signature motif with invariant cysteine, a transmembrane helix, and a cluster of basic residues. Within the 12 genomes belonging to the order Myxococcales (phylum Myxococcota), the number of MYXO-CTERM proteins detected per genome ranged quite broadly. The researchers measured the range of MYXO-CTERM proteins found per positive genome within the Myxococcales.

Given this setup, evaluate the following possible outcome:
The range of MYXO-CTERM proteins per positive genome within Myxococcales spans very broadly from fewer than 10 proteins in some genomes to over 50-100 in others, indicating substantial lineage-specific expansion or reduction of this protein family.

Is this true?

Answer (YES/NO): NO